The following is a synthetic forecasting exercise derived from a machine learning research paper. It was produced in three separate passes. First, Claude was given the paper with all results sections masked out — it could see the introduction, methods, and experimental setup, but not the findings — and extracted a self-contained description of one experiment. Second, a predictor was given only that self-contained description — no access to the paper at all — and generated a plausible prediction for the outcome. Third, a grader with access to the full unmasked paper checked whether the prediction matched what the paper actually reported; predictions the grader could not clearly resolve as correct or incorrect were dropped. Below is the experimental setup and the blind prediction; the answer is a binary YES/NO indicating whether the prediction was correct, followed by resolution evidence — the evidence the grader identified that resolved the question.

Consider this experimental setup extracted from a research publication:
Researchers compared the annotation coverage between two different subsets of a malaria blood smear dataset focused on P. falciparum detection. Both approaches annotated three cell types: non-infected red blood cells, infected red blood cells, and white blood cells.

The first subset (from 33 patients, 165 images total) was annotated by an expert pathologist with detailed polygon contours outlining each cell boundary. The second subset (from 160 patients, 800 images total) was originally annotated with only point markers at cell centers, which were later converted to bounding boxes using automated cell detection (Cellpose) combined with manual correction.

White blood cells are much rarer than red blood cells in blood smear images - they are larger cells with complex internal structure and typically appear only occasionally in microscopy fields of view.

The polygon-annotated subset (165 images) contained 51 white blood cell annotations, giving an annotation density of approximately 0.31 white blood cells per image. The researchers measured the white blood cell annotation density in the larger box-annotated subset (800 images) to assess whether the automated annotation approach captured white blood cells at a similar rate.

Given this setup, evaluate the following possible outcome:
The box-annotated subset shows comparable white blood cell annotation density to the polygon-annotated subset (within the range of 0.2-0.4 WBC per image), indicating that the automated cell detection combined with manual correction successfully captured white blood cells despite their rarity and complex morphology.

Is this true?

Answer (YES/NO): YES